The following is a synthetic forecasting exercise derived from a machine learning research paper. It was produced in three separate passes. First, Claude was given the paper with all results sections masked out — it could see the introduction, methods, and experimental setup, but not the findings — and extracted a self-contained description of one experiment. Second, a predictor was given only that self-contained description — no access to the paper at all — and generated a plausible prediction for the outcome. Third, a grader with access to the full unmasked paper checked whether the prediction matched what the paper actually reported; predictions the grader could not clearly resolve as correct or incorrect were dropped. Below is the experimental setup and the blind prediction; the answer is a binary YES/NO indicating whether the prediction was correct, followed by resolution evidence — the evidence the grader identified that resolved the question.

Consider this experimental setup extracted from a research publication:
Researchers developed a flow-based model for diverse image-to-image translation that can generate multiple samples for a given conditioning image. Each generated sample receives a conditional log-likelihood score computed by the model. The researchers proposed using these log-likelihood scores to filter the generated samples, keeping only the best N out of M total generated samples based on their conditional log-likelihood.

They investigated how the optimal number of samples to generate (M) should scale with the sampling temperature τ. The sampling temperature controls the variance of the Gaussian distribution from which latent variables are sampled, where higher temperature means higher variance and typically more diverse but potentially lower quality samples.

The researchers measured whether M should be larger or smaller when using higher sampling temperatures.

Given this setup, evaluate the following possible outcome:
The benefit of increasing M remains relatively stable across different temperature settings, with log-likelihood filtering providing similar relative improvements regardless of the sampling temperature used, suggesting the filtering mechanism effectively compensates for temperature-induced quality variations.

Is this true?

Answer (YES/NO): NO